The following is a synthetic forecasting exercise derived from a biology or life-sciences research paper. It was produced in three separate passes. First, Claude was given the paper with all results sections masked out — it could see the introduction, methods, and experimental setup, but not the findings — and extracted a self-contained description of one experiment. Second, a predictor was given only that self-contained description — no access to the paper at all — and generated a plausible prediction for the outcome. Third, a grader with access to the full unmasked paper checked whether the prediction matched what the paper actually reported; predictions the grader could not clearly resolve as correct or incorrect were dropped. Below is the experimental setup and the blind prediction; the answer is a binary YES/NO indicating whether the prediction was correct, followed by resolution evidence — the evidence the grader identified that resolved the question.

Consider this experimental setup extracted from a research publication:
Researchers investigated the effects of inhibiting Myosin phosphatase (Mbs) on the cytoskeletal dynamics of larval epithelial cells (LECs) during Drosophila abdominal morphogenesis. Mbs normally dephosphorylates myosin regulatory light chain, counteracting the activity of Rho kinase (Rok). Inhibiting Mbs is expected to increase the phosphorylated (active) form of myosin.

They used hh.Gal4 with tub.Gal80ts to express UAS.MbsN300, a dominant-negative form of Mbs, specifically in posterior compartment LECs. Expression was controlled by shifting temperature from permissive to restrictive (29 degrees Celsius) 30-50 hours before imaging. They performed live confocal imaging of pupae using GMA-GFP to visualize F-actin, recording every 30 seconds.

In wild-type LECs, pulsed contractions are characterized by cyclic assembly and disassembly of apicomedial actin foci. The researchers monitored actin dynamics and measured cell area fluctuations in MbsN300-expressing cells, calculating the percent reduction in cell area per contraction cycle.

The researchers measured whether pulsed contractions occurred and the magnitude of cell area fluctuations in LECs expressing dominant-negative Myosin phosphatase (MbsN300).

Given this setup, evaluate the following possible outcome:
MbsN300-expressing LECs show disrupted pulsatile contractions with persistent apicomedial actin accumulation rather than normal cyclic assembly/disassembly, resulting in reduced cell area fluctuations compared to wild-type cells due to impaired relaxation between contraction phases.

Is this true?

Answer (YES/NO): NO